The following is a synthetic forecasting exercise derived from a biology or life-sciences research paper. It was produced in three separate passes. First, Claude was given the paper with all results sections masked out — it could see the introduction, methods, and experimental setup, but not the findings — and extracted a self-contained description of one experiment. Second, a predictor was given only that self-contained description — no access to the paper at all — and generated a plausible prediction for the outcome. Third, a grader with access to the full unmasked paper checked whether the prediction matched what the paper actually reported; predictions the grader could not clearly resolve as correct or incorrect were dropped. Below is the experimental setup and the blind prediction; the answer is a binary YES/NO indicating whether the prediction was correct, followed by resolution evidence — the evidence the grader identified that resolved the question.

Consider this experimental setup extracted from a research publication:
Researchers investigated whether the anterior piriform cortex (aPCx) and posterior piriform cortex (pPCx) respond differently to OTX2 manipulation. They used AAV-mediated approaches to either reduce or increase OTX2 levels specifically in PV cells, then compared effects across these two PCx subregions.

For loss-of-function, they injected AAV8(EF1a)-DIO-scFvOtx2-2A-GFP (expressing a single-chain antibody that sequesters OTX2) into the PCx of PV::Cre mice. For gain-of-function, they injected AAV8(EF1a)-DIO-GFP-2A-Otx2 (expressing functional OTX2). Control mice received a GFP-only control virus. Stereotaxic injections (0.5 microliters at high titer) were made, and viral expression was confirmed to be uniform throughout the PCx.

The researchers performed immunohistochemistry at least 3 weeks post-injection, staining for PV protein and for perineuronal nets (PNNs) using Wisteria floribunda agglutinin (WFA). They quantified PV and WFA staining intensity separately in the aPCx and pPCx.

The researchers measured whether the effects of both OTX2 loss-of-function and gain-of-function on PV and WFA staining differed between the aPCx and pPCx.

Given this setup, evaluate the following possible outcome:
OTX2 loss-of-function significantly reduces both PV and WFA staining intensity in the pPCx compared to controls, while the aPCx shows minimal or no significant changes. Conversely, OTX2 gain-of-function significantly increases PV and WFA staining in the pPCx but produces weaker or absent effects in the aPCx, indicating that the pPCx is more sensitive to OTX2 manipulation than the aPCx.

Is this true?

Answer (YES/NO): NO